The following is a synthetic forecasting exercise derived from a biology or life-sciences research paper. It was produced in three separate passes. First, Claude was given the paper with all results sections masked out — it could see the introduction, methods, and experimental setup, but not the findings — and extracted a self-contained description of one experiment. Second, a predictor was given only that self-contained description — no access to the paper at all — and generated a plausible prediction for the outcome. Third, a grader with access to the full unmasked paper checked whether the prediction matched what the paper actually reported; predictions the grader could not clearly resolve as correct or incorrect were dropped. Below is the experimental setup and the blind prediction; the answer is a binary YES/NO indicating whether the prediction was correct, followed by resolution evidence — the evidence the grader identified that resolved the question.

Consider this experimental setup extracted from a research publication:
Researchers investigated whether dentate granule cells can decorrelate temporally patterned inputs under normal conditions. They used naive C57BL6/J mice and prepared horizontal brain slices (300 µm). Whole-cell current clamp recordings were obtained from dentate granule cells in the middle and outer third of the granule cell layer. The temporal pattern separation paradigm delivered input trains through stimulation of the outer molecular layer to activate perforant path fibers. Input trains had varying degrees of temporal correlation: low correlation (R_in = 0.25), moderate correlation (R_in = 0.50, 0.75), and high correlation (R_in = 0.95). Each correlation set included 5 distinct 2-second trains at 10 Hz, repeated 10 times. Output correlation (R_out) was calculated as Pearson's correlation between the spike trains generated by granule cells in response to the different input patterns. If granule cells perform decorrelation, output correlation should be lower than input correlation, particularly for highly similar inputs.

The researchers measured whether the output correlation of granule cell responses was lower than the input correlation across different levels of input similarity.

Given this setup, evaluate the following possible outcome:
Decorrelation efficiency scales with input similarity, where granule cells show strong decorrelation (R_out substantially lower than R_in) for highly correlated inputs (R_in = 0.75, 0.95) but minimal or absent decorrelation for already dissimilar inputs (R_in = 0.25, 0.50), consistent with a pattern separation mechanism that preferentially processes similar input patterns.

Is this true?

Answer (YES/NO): NO